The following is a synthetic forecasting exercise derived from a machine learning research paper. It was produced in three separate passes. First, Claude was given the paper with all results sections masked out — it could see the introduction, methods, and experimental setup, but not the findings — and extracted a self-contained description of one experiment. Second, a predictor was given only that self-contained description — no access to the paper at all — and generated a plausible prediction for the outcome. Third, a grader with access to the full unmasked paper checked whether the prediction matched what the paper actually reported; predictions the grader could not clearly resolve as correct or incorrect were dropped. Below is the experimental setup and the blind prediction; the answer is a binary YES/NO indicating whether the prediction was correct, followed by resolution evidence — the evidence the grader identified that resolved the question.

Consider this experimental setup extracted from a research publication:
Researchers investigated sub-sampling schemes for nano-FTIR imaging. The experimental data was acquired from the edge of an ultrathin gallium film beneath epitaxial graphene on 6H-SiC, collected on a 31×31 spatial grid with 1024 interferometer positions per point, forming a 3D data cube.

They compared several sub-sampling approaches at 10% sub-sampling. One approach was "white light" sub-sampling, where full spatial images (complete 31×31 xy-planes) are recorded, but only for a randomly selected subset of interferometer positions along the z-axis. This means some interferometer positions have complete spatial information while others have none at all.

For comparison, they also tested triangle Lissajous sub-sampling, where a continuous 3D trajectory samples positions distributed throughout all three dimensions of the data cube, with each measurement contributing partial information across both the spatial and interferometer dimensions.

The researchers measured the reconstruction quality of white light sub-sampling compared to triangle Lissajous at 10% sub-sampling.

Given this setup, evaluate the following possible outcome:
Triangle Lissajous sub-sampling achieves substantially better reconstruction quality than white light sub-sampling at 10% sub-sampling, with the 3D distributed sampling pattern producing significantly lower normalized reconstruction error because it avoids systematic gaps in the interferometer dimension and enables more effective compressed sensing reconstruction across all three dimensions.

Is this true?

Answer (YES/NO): YES